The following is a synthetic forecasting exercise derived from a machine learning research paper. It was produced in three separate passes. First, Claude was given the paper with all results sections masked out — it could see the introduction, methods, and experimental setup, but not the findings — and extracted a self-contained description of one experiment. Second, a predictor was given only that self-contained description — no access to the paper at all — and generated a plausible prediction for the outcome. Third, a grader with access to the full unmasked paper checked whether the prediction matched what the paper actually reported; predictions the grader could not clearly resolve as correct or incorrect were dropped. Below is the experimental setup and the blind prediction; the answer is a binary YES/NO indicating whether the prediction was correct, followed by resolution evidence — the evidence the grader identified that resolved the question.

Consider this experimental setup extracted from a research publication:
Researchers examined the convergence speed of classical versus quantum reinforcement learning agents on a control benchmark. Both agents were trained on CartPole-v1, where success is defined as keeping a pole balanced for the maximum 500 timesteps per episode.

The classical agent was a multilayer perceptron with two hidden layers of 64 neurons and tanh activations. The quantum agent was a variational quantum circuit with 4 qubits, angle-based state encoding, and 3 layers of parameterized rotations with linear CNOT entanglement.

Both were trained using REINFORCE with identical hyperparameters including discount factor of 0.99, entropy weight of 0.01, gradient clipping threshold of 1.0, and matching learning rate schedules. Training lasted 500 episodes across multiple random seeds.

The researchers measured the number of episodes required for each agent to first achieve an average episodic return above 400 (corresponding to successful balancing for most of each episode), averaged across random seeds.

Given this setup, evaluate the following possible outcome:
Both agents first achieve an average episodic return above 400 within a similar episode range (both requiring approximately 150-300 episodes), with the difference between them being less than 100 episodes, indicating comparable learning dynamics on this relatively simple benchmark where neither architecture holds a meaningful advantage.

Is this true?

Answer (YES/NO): NO